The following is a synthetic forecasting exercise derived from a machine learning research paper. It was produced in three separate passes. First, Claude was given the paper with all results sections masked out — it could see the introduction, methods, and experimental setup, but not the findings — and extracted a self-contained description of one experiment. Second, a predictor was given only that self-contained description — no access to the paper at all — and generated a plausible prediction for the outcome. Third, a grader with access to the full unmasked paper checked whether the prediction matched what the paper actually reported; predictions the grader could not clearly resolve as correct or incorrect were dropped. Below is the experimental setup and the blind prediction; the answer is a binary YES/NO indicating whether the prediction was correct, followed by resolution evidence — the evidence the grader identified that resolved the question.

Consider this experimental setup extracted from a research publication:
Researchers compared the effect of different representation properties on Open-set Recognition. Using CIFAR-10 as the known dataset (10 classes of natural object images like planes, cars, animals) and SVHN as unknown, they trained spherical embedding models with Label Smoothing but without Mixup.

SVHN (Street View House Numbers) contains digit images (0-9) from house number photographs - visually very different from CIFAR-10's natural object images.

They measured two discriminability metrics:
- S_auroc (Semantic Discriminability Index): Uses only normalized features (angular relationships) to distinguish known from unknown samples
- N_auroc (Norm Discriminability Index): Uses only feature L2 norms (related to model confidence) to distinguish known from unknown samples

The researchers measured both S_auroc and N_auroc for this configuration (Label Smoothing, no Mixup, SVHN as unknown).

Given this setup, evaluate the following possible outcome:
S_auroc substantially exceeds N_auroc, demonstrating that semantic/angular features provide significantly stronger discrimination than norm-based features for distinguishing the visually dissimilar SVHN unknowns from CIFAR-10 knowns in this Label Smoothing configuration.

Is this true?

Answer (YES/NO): NO